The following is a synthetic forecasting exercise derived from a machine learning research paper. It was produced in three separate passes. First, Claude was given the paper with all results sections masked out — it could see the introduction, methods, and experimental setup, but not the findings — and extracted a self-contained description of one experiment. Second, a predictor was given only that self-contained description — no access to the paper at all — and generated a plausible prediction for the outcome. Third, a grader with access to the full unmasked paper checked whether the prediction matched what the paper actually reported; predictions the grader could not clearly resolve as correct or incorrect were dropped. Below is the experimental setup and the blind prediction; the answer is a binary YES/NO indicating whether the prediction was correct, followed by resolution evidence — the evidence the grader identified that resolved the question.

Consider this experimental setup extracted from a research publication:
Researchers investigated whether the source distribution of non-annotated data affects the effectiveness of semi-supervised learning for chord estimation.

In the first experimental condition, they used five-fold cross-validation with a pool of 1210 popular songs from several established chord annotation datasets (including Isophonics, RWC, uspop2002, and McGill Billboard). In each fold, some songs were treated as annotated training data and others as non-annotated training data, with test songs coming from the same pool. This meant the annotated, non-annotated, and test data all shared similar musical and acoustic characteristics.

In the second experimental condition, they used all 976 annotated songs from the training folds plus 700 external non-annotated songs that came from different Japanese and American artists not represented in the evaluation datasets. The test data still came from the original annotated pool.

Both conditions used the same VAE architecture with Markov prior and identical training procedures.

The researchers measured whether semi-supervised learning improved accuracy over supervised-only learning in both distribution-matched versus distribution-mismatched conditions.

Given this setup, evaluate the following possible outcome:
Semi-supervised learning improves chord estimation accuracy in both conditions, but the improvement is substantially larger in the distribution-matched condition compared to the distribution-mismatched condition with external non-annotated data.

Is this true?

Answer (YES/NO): YES